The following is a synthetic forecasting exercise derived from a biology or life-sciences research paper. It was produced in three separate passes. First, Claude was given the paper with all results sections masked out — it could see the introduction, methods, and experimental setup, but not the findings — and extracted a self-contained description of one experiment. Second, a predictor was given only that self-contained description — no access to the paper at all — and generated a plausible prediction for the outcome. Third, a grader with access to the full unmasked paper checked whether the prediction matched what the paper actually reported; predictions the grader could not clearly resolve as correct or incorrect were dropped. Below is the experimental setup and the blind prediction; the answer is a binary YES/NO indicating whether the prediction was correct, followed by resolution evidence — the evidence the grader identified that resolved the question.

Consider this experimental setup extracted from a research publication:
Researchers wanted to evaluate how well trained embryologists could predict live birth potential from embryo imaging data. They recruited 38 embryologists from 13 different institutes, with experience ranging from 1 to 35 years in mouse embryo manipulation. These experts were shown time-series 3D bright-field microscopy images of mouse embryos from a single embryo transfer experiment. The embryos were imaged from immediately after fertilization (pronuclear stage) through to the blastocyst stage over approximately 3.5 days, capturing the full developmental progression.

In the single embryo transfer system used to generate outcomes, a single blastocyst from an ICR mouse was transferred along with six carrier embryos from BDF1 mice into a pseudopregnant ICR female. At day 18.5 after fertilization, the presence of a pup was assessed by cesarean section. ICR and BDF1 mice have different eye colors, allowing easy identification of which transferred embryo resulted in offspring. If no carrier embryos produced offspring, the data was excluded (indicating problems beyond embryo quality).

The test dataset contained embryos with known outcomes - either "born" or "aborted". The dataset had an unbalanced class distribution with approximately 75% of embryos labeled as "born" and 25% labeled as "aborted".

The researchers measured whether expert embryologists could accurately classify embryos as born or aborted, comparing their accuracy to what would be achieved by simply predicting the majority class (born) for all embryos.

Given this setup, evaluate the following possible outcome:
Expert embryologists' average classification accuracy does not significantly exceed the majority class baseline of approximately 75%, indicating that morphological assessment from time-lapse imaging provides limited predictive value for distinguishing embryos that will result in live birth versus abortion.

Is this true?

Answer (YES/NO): YES